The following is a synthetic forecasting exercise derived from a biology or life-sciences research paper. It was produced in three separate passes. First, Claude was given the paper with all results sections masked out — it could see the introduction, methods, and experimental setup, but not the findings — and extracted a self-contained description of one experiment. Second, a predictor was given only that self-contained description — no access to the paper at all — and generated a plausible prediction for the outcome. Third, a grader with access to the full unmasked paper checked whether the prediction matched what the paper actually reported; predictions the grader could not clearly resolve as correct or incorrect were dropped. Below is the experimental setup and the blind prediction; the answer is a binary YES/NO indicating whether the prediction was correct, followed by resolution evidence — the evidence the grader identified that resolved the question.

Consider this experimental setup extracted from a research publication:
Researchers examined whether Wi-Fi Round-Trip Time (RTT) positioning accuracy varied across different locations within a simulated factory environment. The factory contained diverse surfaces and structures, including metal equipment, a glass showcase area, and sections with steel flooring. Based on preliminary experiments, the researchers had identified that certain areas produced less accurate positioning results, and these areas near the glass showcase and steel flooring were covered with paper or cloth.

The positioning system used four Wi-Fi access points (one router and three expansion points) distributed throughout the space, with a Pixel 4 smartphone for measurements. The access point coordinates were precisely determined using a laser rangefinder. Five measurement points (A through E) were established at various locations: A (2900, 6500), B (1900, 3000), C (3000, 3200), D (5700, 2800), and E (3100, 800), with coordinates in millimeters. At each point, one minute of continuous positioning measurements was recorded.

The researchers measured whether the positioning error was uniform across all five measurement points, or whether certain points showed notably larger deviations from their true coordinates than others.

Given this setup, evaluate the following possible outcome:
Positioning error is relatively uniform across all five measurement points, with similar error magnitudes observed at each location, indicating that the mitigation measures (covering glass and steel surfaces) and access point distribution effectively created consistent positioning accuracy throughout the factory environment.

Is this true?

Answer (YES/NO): NO